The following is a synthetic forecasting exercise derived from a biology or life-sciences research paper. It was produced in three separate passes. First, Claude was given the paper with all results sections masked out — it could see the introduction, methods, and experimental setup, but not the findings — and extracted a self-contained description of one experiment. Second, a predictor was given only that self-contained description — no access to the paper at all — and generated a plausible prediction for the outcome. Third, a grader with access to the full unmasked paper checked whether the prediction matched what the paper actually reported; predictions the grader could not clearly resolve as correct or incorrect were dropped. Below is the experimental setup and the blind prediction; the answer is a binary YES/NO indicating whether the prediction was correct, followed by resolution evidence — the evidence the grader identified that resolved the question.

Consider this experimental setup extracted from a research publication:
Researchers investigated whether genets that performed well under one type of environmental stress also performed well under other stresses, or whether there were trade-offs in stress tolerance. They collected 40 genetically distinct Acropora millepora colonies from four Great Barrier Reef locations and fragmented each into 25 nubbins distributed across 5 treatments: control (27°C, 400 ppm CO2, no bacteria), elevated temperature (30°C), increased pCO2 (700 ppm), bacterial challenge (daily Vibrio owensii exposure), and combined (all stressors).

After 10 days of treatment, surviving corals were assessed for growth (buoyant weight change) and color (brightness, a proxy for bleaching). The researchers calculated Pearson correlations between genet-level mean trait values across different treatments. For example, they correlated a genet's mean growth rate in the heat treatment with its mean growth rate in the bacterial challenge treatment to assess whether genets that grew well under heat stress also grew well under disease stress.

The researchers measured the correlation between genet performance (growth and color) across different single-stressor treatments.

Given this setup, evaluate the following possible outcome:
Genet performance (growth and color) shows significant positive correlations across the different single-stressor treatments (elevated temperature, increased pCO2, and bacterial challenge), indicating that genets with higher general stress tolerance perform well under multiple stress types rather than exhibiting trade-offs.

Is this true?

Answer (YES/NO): YES